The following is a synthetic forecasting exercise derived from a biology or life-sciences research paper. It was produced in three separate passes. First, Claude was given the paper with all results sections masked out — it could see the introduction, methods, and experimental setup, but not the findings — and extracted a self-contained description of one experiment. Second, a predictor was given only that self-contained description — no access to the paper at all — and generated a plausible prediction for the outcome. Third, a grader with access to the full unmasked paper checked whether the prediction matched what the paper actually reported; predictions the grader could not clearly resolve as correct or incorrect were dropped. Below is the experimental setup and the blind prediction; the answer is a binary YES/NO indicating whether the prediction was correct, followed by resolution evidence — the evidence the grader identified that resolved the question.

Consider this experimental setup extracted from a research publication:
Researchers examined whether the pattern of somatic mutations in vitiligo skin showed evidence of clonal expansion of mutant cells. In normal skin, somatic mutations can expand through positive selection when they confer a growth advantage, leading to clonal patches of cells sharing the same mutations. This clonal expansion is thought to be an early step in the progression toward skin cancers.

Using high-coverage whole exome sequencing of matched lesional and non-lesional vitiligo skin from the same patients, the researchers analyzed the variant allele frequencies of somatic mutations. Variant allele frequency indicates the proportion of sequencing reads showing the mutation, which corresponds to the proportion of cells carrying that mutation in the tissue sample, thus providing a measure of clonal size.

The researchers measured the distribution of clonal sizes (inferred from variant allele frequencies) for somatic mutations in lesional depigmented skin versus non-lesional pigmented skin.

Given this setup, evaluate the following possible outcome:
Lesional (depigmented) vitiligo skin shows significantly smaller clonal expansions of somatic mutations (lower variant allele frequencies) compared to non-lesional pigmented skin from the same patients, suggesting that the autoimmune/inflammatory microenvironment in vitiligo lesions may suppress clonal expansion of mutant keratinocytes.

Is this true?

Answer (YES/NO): NO